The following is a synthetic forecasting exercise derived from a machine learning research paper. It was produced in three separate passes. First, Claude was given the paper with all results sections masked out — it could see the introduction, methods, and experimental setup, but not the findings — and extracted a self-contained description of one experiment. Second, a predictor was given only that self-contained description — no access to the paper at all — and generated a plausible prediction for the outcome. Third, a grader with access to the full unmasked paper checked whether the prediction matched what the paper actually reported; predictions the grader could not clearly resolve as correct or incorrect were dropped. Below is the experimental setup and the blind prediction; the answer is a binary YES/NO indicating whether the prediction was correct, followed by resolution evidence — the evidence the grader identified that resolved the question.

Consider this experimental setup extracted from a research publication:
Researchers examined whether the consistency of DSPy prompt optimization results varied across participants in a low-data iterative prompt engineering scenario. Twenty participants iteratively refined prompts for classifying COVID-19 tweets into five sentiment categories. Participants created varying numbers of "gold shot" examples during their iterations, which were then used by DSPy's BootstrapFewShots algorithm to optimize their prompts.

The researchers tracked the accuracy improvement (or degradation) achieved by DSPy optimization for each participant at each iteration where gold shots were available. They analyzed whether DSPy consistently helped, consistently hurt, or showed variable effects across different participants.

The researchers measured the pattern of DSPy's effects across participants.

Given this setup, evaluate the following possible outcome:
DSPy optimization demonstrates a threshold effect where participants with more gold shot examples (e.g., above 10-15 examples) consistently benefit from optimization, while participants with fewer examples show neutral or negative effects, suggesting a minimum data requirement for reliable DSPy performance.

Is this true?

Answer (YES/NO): NO